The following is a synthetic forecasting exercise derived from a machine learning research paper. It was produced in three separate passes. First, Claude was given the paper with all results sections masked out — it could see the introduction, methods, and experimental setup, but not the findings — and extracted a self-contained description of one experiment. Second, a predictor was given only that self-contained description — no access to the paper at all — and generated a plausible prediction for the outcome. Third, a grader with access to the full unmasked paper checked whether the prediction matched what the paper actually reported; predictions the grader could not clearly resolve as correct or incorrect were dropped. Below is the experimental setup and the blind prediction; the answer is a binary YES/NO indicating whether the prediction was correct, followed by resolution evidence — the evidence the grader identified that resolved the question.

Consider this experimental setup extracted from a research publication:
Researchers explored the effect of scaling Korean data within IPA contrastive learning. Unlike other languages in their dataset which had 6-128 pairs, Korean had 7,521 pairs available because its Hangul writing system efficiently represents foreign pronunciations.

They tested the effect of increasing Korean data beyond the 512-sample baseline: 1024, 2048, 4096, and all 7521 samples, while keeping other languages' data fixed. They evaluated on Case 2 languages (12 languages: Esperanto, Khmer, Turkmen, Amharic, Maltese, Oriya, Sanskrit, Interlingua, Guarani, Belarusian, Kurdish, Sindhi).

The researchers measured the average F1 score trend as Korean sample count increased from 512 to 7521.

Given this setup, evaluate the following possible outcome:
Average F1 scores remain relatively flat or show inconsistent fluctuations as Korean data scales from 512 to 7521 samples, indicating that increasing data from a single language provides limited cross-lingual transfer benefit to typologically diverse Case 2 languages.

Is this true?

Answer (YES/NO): NO